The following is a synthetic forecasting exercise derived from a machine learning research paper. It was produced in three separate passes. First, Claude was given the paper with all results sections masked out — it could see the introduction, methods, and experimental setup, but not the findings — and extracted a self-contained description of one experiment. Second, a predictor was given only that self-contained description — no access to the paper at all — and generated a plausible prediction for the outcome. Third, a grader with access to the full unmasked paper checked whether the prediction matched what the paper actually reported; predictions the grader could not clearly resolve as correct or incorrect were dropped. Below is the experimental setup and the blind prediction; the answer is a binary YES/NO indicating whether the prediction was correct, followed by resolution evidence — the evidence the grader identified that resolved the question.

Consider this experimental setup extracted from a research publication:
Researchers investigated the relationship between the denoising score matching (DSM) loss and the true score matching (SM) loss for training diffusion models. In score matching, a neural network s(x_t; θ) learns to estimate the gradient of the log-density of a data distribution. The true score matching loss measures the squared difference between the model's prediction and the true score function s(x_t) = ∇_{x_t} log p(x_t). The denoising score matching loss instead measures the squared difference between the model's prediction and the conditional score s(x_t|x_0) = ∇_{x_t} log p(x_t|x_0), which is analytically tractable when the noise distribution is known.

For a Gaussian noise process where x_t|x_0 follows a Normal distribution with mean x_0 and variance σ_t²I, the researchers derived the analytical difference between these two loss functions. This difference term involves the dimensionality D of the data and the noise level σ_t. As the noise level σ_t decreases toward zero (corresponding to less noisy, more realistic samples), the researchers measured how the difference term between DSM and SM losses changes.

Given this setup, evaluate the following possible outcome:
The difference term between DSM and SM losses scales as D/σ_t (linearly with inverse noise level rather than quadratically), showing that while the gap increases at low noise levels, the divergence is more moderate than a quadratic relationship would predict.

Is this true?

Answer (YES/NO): NO